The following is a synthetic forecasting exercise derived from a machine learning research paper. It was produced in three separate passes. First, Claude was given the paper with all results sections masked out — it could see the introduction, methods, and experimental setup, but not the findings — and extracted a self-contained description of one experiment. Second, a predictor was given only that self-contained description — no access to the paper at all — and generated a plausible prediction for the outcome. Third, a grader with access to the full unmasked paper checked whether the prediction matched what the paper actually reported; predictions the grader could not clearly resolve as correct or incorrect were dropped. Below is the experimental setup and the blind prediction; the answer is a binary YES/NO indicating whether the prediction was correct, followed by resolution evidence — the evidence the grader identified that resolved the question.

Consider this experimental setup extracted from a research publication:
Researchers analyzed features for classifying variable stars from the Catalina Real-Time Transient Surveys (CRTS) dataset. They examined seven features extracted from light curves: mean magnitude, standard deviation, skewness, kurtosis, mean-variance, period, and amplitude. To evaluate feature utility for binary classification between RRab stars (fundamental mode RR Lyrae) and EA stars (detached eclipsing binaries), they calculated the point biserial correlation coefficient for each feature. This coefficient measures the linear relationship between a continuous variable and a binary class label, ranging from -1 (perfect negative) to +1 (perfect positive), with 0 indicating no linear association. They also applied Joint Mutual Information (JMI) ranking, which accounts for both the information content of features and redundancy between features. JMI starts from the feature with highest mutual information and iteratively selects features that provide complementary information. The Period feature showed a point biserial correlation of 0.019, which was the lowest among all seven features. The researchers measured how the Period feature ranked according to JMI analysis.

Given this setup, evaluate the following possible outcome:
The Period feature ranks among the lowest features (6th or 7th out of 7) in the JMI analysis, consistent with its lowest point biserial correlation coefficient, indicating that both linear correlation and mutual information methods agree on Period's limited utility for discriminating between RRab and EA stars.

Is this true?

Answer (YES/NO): NO